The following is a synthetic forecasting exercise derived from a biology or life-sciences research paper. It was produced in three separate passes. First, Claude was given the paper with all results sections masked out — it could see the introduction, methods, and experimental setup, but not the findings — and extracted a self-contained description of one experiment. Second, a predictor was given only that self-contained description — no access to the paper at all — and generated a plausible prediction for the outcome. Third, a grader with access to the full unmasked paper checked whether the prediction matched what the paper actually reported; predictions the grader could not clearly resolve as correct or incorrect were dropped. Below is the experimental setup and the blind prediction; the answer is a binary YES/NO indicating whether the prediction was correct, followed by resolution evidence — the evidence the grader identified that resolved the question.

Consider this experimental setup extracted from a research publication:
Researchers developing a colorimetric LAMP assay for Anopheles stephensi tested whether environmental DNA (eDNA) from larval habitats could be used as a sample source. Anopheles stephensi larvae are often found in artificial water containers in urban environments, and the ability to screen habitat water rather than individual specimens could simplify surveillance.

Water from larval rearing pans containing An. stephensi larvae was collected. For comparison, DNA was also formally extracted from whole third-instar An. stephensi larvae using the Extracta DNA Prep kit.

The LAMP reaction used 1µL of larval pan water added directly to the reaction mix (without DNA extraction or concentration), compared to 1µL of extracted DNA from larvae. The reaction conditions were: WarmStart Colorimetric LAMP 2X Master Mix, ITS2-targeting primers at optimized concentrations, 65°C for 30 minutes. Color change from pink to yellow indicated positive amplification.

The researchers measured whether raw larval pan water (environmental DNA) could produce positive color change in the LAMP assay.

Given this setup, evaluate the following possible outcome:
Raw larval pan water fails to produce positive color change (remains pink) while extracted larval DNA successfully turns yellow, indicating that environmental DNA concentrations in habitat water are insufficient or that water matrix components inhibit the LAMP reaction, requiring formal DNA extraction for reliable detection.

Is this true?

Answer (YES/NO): NO